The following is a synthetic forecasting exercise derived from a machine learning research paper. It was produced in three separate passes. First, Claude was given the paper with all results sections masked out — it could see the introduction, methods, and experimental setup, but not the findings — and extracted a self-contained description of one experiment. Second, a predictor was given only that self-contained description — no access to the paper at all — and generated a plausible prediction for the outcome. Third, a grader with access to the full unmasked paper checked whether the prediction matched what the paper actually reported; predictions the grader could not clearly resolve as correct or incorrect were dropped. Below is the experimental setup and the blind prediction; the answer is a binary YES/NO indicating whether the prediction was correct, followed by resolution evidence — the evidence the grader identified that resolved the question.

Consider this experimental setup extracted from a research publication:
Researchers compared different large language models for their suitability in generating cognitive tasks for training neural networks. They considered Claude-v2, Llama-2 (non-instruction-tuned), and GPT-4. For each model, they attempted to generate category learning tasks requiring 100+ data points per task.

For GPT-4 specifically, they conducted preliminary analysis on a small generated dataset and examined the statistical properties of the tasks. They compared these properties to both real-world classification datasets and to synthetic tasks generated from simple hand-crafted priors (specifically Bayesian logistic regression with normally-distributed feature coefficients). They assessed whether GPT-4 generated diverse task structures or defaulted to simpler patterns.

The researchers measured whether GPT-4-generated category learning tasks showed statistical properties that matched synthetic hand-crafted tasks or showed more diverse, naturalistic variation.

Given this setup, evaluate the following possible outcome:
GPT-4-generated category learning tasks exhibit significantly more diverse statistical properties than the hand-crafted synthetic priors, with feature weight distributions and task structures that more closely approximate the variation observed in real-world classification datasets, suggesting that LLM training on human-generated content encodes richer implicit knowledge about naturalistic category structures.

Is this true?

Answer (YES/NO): NO